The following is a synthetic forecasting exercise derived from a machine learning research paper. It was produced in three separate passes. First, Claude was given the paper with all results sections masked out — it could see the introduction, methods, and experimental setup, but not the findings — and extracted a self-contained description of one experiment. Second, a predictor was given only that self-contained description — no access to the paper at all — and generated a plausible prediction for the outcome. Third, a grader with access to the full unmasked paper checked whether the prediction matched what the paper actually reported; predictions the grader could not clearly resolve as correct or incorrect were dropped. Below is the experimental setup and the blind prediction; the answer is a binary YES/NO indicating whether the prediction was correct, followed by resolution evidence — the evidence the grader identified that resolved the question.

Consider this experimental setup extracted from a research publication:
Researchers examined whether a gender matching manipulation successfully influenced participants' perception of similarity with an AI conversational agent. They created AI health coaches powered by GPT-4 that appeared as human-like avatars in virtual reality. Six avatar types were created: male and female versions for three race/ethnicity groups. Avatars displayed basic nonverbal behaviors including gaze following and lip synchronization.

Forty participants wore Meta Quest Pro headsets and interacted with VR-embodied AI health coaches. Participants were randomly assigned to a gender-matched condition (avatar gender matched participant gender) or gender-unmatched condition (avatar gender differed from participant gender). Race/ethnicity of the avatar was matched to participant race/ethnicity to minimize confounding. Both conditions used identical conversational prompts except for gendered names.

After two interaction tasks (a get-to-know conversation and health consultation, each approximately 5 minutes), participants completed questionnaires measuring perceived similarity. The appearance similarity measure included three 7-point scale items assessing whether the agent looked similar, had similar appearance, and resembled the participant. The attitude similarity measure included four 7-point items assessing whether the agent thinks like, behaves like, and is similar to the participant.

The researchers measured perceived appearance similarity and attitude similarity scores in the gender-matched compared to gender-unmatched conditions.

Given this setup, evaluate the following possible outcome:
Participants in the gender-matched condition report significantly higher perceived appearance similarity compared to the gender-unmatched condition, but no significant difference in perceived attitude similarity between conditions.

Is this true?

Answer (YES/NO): NO